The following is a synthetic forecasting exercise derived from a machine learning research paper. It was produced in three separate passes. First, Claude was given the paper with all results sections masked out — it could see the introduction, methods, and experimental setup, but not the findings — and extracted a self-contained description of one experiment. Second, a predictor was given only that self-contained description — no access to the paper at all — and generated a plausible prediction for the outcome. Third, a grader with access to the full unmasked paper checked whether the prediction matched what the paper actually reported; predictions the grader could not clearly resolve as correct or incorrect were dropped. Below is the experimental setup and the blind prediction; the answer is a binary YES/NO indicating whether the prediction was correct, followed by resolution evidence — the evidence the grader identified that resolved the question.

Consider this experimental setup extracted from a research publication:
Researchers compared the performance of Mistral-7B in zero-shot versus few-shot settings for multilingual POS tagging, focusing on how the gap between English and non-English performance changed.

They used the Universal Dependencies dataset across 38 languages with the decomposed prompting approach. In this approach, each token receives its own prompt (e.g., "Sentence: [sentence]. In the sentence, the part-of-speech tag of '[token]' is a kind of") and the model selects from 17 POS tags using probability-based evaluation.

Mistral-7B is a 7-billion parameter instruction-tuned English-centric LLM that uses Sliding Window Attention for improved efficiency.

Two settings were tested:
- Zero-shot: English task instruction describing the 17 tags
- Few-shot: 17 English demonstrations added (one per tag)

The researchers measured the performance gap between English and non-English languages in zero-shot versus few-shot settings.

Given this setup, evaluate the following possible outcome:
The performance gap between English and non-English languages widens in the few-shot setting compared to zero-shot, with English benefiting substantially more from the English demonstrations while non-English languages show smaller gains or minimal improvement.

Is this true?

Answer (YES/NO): YES